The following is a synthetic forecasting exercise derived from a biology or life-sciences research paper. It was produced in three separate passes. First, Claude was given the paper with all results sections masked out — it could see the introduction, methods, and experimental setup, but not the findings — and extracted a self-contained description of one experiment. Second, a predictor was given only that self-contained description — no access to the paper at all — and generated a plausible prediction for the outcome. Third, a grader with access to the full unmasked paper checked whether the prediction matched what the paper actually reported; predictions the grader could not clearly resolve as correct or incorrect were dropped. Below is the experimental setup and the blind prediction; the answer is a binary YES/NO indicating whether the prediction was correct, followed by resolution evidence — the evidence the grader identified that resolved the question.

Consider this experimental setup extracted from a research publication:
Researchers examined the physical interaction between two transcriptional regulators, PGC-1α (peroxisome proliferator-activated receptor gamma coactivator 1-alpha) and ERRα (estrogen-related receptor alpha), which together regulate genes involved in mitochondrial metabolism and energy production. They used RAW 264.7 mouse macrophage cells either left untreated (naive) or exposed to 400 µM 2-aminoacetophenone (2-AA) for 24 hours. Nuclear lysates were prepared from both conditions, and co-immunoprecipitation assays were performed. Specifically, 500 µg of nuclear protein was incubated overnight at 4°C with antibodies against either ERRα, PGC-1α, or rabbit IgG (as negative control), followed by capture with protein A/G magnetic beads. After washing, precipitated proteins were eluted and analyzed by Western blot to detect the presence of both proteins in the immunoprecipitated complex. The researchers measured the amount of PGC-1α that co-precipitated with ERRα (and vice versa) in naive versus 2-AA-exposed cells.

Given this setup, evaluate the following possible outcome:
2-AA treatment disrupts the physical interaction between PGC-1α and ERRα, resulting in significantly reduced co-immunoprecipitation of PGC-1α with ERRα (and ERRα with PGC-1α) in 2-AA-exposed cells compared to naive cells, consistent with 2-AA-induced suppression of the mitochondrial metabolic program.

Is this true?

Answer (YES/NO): YES